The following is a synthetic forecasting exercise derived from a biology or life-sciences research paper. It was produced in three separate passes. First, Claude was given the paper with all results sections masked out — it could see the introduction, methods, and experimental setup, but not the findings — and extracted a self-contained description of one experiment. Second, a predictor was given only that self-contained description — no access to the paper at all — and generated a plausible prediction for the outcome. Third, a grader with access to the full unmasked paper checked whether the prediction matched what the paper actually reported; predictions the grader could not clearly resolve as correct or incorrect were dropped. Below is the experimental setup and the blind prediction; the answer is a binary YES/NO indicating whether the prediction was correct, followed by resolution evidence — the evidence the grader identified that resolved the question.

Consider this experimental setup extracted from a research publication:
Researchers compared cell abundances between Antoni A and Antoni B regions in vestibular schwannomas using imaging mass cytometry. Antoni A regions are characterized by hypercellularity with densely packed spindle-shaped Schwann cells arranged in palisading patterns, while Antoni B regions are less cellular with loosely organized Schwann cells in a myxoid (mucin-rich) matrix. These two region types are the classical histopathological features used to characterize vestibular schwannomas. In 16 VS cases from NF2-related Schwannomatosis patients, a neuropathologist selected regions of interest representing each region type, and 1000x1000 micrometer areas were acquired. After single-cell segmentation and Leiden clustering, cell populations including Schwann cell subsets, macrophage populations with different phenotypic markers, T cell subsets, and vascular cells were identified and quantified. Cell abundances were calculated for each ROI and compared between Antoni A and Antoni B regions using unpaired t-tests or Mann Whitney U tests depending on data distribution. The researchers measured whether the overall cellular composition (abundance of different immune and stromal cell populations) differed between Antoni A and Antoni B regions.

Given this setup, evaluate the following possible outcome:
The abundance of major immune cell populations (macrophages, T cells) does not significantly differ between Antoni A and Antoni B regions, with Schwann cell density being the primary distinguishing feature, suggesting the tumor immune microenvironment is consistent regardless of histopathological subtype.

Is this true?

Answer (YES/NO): NO